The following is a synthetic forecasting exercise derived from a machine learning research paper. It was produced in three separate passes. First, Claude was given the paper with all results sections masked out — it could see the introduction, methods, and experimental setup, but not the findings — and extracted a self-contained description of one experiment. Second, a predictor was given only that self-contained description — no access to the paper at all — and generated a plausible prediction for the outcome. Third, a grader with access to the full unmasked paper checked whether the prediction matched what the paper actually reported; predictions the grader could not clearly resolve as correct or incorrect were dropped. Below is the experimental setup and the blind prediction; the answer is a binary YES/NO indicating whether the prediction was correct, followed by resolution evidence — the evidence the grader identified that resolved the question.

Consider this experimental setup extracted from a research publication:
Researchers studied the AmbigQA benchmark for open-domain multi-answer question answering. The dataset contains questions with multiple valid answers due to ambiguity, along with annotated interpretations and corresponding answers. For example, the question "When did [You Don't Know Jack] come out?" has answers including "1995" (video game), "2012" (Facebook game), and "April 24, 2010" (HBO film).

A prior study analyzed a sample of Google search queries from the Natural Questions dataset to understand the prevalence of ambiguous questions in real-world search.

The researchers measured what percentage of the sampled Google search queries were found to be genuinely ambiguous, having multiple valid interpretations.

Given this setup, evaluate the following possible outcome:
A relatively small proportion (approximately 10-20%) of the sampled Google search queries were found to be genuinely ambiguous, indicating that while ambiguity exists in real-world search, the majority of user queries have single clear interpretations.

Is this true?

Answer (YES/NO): NO